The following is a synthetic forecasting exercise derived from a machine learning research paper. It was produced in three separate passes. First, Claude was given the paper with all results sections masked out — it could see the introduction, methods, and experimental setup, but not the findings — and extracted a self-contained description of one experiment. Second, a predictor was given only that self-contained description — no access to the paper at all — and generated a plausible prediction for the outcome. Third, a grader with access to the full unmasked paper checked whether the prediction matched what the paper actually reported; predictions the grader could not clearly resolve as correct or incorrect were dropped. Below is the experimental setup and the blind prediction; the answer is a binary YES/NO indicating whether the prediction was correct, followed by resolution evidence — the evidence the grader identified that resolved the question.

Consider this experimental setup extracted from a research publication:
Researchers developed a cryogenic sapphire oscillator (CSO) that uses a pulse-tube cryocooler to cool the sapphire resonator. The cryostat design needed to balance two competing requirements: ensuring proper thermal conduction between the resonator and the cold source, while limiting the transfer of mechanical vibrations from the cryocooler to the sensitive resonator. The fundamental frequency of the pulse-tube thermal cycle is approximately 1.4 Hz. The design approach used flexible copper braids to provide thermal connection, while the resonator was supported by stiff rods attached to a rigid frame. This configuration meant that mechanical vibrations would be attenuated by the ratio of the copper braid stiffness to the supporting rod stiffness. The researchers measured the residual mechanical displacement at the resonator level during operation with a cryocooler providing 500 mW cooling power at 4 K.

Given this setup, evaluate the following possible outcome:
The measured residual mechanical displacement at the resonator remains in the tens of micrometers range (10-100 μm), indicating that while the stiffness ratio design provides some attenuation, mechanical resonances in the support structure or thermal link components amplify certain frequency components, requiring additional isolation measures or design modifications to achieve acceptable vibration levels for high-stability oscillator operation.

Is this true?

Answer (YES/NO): NO